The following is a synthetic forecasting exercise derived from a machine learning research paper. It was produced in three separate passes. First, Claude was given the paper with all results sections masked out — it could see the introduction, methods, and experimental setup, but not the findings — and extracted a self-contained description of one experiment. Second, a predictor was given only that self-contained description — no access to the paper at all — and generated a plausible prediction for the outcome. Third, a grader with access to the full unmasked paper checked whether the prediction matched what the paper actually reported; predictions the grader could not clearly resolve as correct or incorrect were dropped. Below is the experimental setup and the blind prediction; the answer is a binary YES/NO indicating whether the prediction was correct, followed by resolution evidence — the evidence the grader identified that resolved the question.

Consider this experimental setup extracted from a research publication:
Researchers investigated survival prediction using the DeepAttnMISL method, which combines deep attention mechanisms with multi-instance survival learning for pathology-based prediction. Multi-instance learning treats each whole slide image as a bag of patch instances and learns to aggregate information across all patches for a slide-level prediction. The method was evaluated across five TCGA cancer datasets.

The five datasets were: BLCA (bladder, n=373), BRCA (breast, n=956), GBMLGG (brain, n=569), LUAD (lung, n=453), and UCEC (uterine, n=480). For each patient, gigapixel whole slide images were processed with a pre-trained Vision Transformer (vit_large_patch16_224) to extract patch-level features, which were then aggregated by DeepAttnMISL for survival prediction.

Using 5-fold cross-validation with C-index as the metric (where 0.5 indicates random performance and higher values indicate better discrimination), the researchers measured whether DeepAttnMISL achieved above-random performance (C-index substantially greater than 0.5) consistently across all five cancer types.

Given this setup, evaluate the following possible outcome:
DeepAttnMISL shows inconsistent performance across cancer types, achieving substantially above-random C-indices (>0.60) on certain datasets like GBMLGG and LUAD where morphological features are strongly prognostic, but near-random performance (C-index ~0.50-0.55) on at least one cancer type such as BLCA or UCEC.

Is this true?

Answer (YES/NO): NO